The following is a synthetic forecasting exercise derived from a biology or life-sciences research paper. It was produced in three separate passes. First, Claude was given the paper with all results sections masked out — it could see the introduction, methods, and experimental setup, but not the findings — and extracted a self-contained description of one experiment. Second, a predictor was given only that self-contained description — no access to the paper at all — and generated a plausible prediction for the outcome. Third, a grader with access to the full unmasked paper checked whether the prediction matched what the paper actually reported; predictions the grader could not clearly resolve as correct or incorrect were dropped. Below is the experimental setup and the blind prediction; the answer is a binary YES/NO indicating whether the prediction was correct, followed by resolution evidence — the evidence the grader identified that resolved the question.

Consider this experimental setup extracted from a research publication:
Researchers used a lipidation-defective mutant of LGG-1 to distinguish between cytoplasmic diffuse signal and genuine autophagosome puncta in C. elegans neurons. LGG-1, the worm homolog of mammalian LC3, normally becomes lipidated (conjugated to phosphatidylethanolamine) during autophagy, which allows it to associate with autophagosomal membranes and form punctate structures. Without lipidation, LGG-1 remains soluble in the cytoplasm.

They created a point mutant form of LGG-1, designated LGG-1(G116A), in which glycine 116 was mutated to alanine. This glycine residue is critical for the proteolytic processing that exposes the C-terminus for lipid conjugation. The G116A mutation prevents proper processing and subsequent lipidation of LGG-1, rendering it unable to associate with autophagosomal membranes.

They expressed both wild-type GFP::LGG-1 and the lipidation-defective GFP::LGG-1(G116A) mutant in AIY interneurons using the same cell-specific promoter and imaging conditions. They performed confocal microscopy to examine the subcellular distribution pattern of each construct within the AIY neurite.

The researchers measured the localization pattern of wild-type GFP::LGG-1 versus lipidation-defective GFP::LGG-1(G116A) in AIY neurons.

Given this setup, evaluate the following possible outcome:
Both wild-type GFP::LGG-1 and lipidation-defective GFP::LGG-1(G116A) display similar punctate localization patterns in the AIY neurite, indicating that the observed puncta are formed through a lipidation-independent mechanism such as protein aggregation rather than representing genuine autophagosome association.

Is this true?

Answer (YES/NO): NO